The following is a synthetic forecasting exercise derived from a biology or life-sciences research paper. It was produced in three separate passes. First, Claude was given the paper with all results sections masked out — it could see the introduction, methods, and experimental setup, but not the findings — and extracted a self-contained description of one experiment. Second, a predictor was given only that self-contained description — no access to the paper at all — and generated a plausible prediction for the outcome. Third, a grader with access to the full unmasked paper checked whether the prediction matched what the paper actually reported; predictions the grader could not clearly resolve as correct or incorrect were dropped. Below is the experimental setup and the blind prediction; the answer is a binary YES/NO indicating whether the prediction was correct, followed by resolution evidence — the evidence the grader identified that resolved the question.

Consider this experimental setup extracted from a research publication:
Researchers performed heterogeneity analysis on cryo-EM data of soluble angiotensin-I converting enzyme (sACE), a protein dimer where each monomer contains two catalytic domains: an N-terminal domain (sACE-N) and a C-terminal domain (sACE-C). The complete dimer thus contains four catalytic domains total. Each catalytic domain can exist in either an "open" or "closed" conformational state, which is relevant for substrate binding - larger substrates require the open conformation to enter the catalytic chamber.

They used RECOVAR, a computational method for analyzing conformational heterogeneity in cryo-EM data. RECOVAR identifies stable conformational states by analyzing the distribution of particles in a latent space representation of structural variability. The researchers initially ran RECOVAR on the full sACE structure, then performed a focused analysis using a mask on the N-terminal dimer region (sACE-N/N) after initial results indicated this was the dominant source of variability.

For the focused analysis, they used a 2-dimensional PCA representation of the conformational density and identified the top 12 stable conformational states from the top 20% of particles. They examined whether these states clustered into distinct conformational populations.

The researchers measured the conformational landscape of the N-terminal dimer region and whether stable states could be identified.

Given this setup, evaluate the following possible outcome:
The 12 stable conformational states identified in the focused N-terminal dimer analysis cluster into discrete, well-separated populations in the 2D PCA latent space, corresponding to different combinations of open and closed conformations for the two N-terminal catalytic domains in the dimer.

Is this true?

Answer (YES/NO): YES